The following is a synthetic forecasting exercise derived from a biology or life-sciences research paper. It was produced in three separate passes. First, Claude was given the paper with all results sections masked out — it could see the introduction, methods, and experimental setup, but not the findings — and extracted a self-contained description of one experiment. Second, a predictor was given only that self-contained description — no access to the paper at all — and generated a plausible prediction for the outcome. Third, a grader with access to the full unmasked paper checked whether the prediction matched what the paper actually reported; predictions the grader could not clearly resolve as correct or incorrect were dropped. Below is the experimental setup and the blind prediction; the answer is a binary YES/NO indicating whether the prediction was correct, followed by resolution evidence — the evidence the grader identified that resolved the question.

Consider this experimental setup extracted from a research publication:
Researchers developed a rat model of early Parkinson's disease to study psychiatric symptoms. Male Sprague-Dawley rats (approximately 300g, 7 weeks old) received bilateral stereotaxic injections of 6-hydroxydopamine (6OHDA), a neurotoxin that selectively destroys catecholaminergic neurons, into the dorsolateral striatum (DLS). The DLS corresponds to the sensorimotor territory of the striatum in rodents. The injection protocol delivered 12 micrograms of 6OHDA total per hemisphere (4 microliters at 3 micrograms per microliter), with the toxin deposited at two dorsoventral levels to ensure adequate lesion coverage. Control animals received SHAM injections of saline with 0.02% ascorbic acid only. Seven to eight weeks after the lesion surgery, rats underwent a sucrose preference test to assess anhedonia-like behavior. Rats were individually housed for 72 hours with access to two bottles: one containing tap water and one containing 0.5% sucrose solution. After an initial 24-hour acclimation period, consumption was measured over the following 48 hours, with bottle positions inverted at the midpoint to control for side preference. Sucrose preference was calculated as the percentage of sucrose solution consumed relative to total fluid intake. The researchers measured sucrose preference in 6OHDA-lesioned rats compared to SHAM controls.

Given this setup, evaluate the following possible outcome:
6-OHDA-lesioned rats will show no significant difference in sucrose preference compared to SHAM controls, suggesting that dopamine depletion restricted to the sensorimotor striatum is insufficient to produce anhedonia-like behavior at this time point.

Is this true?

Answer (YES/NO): YES